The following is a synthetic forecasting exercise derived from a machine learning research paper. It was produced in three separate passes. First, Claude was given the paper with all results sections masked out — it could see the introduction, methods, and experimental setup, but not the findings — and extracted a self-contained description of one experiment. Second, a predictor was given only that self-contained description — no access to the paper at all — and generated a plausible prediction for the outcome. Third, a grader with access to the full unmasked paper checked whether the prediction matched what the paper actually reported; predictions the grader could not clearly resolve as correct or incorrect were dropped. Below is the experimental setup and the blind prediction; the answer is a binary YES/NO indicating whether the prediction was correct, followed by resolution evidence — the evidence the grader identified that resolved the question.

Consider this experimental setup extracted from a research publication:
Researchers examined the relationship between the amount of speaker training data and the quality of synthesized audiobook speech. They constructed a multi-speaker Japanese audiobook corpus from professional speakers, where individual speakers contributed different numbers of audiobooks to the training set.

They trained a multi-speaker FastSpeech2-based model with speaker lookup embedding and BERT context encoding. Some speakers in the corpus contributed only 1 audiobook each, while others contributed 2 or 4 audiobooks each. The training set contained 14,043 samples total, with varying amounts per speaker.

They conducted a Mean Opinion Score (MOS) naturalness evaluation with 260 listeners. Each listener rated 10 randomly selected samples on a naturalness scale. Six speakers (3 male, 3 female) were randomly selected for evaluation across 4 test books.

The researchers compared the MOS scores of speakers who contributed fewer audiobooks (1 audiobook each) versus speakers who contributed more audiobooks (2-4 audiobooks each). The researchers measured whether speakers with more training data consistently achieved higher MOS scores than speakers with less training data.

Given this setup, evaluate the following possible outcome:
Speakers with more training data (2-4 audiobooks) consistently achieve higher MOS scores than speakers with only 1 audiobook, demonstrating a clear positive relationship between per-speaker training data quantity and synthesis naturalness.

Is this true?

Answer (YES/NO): NO